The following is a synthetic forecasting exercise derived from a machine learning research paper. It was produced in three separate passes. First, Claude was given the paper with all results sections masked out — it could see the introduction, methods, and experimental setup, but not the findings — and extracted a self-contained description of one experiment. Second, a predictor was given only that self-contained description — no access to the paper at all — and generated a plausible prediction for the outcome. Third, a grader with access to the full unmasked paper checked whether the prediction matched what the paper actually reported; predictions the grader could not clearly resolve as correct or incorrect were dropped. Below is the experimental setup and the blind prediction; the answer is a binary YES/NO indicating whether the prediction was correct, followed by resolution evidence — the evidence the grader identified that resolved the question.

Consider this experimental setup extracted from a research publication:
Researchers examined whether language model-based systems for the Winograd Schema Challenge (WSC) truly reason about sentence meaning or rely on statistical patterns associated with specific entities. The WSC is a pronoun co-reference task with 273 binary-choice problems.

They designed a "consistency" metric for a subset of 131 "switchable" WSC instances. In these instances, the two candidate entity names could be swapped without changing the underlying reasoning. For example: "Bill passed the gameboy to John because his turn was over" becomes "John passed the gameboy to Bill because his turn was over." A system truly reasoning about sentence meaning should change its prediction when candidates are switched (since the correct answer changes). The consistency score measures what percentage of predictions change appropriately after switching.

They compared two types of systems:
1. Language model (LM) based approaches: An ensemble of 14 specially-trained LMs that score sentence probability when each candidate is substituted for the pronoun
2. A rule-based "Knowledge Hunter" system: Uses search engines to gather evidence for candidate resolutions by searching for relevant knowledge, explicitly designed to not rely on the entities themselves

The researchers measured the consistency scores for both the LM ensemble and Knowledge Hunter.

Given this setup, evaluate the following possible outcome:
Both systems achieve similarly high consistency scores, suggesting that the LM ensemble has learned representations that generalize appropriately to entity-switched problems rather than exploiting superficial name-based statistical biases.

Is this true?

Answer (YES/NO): NO